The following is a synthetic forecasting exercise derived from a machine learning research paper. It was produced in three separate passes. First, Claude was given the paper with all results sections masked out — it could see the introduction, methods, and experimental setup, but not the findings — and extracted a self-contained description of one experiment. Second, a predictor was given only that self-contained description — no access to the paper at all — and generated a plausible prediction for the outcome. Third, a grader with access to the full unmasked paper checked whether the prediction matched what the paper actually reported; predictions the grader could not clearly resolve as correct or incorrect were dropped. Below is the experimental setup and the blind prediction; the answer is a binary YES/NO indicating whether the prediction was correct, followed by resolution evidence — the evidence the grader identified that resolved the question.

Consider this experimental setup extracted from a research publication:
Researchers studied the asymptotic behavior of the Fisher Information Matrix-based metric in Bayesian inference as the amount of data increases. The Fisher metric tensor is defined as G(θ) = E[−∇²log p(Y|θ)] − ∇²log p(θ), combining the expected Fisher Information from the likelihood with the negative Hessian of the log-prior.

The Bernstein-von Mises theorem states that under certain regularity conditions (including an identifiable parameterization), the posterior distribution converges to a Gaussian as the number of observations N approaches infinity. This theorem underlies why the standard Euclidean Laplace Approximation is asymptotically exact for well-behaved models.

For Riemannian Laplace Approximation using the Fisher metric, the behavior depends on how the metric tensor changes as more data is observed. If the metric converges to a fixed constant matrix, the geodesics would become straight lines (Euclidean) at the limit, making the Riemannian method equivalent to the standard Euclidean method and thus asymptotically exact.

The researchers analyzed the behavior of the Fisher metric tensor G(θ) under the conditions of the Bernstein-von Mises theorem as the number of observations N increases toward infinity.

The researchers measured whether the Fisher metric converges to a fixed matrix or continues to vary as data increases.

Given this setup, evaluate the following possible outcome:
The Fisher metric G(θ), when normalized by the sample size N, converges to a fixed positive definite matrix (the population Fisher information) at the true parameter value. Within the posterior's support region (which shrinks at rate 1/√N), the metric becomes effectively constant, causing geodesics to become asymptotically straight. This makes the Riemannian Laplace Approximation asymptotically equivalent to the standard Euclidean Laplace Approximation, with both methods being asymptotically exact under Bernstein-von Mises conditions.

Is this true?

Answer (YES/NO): YES